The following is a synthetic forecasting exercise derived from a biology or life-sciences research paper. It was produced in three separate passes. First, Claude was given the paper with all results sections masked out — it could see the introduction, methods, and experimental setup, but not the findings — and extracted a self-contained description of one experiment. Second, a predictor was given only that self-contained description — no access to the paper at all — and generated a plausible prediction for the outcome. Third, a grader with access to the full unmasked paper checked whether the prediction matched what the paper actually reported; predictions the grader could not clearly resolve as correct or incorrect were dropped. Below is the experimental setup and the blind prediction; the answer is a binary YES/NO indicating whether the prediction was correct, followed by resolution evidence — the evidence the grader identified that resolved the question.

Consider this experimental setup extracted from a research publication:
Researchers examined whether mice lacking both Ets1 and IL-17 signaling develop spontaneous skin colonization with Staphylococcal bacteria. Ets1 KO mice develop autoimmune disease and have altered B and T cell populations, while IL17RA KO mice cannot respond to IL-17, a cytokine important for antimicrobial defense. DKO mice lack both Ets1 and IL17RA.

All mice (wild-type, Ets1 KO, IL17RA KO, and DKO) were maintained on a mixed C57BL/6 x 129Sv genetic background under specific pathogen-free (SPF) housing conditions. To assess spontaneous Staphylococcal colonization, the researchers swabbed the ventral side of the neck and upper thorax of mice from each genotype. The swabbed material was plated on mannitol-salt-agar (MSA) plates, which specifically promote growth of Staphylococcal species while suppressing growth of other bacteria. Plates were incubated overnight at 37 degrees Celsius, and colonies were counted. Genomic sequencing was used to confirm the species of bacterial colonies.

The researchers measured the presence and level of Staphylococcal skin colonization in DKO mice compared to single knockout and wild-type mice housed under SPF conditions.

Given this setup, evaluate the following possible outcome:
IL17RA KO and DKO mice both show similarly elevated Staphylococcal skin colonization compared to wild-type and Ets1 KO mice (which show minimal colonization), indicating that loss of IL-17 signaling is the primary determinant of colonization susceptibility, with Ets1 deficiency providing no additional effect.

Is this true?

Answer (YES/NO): NO